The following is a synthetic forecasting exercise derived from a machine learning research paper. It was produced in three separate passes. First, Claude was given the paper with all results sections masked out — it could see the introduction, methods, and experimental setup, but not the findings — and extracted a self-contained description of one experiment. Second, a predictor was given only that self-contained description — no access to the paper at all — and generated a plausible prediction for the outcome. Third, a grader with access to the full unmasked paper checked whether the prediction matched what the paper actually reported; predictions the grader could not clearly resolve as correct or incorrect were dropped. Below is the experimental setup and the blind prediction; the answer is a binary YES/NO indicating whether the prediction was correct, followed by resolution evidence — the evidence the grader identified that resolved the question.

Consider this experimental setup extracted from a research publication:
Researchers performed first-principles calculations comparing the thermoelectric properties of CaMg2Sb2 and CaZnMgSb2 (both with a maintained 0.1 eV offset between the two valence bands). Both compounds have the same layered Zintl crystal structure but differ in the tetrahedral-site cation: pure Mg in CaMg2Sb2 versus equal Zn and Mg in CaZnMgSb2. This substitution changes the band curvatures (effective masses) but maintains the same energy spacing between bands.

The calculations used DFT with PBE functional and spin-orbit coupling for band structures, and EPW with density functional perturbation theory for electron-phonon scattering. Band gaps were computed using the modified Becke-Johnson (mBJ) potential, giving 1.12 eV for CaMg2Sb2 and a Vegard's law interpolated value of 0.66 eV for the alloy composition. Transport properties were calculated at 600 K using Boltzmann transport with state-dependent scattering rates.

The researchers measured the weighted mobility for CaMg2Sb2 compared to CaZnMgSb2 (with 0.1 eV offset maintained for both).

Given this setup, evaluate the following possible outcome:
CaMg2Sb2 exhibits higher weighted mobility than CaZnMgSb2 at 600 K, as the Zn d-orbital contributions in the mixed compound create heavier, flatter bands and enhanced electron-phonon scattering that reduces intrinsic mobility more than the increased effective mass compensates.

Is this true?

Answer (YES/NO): NO